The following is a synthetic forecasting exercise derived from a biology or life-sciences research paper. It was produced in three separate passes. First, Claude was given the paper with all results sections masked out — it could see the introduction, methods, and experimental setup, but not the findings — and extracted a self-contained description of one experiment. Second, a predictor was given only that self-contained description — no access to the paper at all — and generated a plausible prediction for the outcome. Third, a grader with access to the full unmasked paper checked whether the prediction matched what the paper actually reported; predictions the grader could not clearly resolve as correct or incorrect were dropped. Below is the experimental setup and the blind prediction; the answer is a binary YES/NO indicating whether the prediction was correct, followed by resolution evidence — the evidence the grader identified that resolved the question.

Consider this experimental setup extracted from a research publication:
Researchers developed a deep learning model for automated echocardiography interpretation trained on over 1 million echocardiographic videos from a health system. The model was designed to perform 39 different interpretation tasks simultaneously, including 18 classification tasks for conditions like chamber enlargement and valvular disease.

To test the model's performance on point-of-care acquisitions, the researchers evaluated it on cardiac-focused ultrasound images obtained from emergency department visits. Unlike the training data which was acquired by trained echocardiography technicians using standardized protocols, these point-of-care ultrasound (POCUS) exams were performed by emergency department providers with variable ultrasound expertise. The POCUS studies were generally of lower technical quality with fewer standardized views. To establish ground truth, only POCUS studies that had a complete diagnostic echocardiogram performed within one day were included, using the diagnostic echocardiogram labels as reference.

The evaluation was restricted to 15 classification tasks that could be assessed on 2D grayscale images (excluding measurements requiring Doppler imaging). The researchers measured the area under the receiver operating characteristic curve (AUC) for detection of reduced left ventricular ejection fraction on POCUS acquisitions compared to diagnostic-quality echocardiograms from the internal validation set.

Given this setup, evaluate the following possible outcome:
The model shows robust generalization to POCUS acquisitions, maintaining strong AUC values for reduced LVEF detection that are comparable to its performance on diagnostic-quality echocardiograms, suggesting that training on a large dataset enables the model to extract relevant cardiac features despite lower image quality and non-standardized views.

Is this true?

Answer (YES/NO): NO